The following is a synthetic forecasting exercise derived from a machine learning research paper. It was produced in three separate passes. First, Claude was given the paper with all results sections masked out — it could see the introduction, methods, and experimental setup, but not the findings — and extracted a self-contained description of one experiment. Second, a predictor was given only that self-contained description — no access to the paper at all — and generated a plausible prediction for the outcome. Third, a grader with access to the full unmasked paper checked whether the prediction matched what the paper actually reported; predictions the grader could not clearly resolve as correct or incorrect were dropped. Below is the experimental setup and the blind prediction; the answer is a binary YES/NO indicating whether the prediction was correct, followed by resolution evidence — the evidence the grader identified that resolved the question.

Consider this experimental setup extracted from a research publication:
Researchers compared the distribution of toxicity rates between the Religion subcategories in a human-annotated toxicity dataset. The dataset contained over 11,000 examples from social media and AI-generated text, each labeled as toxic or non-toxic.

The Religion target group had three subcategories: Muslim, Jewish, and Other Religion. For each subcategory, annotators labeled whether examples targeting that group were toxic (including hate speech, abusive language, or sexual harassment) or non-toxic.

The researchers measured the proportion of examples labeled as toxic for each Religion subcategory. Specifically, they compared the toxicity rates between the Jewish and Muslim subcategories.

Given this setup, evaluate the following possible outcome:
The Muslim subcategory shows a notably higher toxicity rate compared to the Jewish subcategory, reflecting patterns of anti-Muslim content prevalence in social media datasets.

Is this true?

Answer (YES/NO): NO